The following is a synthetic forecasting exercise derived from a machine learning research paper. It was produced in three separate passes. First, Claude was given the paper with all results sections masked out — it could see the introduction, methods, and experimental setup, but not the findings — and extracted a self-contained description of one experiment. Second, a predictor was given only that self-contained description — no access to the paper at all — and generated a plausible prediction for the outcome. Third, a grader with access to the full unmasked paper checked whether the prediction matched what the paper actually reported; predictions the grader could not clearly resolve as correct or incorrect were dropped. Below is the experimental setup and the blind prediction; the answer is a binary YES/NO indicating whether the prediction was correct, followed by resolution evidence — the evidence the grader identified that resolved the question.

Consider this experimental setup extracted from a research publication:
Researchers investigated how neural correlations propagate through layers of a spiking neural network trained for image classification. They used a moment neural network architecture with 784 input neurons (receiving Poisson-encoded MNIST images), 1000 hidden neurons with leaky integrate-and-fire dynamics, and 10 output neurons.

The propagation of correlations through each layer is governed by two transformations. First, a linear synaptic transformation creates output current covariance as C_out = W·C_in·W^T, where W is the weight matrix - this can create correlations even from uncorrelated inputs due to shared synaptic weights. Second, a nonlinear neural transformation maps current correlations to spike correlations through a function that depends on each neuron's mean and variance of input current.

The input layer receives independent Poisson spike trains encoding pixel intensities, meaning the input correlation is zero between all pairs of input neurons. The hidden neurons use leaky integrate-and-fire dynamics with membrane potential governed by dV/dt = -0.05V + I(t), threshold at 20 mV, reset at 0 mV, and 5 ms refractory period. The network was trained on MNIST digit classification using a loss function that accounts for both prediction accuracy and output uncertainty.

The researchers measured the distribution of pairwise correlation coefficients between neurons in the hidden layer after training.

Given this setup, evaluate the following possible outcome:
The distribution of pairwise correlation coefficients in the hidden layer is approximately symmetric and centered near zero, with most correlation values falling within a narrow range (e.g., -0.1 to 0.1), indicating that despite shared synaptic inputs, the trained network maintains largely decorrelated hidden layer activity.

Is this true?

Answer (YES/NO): YES